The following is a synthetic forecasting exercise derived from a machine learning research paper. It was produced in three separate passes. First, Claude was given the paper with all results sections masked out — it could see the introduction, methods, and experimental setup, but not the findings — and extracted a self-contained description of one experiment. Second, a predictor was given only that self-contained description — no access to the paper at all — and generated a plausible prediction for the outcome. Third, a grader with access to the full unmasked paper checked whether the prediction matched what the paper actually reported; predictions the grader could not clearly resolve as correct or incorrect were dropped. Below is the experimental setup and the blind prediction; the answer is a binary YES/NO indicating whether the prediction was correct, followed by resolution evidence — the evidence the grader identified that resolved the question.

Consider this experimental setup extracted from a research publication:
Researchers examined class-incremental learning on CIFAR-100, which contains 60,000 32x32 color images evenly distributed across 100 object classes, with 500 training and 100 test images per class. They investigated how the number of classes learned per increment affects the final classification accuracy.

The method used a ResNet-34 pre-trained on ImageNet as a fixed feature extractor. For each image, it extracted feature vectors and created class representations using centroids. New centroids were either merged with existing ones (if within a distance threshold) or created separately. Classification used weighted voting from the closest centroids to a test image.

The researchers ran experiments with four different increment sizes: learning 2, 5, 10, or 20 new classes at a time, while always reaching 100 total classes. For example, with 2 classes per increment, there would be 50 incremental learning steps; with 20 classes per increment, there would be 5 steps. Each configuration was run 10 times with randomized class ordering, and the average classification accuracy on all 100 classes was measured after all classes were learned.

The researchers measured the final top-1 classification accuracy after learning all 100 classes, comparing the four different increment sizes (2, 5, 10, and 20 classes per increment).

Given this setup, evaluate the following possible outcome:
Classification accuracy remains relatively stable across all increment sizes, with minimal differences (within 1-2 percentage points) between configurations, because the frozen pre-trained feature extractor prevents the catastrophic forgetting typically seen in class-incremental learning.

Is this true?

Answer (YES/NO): YES